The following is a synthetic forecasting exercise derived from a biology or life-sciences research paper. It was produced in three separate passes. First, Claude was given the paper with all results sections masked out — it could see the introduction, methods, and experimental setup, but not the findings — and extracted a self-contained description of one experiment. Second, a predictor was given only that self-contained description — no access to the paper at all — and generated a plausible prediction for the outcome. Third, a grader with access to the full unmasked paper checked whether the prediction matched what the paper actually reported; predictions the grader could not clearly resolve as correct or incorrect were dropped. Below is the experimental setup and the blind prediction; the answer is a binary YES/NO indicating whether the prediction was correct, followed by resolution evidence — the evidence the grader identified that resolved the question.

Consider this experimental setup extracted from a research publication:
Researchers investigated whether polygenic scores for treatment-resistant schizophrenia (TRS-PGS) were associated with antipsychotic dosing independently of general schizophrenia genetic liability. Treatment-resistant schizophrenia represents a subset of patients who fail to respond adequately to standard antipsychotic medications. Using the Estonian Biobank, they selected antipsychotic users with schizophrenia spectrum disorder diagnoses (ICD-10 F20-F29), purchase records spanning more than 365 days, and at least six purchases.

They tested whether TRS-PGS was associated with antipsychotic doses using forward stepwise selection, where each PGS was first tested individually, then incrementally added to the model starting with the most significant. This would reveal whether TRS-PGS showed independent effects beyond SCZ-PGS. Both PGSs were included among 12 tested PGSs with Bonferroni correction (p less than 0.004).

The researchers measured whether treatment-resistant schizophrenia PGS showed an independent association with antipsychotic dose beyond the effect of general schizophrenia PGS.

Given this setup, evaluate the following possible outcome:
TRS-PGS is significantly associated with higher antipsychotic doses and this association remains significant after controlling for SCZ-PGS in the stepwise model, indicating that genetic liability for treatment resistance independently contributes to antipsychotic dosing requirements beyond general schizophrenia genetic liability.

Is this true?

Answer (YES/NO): NO